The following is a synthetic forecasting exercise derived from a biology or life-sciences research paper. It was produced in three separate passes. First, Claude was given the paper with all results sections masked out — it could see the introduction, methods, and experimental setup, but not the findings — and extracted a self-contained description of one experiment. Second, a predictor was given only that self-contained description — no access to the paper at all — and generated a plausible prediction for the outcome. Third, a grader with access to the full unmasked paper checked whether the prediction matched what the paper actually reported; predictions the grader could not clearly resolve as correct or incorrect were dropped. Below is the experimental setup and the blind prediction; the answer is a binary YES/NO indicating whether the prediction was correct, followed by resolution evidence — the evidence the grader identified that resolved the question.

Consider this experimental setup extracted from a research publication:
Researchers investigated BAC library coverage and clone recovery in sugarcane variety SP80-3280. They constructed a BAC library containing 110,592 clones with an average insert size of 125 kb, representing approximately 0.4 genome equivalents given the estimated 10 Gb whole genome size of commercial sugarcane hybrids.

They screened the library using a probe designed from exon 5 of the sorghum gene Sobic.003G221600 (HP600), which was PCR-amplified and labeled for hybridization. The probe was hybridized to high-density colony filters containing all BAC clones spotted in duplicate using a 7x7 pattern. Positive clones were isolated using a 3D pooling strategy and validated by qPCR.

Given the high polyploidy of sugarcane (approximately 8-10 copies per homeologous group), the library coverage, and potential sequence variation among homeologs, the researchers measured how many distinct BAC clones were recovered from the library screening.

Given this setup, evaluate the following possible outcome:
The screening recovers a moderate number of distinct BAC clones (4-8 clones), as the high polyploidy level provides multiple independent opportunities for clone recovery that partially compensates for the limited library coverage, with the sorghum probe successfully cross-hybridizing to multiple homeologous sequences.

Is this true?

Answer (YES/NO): NO